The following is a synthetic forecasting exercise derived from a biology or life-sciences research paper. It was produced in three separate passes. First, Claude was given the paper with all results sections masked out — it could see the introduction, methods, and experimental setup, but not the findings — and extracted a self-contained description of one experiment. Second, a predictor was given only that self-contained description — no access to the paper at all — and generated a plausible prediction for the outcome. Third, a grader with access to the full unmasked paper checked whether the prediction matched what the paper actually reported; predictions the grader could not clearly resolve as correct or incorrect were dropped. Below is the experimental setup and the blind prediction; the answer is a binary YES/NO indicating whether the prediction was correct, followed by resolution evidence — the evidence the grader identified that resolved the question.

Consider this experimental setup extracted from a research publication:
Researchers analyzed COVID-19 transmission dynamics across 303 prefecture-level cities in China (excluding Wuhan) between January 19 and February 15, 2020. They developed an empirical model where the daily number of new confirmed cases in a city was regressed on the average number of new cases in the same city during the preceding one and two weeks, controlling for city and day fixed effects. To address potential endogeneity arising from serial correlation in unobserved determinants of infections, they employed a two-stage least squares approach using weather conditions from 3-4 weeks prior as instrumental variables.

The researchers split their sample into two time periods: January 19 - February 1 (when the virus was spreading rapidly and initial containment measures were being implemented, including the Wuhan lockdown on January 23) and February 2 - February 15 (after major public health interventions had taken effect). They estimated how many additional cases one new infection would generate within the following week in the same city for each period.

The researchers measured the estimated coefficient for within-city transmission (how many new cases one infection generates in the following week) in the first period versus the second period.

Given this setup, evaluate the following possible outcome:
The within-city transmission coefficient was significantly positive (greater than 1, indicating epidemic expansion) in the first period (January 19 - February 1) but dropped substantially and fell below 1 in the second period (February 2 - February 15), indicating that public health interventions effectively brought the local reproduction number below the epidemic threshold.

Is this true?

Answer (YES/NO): YES